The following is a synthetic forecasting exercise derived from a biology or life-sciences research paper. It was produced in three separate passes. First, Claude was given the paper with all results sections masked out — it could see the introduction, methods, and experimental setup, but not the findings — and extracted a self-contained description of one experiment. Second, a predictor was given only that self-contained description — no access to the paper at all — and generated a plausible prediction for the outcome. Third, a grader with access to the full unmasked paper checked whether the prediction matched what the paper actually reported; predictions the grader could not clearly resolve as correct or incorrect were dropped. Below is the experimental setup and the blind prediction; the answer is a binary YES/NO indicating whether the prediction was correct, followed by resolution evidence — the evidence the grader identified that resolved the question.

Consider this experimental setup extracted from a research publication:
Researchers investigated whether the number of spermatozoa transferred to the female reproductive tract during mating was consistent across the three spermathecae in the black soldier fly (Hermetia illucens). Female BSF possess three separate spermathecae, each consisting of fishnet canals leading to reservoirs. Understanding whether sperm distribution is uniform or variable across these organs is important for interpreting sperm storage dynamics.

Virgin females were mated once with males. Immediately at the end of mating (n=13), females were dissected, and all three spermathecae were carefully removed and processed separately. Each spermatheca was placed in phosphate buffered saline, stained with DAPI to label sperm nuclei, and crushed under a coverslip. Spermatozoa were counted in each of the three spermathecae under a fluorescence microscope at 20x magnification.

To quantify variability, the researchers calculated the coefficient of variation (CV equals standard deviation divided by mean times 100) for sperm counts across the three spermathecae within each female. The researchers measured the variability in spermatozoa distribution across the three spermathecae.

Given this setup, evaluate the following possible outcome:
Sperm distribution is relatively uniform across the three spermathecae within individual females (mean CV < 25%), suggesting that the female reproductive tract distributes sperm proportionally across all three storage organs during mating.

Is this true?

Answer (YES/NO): YES